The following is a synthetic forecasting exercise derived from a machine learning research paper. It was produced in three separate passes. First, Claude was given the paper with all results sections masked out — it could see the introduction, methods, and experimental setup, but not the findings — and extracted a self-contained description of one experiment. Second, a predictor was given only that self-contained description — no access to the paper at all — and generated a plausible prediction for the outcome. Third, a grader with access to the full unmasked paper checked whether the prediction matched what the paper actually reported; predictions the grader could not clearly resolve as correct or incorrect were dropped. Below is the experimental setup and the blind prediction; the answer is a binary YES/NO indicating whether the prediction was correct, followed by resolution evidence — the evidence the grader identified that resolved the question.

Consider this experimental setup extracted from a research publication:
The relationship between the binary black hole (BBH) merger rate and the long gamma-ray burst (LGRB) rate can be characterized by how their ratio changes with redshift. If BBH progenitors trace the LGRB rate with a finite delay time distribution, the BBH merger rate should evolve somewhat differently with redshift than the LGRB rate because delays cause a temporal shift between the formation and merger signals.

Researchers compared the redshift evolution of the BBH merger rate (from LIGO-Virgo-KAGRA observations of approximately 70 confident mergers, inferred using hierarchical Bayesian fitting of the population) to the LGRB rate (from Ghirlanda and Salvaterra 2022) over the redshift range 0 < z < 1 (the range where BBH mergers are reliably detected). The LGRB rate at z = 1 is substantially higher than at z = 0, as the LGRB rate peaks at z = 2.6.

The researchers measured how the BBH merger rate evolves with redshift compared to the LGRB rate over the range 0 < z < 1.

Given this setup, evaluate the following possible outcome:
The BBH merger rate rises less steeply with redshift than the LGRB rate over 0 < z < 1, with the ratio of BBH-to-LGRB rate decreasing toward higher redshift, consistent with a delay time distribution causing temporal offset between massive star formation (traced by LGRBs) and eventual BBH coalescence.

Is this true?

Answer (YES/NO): YES